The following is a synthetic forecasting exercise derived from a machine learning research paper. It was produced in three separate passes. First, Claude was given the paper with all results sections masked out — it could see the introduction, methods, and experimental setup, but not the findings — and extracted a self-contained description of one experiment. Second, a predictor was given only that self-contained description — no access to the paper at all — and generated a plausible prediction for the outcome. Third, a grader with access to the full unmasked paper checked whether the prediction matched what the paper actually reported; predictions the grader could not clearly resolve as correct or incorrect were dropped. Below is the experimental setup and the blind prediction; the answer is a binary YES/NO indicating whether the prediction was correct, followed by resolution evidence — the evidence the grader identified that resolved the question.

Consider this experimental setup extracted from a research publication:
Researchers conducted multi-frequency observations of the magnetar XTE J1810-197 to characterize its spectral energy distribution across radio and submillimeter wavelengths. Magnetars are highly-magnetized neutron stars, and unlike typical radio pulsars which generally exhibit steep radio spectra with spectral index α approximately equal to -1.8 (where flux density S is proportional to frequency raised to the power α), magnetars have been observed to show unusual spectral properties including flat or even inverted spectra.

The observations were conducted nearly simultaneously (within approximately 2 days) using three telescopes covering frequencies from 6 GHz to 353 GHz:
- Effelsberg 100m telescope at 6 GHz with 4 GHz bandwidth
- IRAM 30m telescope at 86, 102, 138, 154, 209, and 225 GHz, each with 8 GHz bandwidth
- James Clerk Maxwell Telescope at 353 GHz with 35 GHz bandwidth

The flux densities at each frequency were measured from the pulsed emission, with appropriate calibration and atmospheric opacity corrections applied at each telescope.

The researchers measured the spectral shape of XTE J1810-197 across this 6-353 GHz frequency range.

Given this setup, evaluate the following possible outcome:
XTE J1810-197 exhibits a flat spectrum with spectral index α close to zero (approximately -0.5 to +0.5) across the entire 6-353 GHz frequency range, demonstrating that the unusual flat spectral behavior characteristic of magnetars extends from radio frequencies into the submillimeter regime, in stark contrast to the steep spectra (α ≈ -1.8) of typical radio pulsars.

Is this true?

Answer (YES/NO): NO